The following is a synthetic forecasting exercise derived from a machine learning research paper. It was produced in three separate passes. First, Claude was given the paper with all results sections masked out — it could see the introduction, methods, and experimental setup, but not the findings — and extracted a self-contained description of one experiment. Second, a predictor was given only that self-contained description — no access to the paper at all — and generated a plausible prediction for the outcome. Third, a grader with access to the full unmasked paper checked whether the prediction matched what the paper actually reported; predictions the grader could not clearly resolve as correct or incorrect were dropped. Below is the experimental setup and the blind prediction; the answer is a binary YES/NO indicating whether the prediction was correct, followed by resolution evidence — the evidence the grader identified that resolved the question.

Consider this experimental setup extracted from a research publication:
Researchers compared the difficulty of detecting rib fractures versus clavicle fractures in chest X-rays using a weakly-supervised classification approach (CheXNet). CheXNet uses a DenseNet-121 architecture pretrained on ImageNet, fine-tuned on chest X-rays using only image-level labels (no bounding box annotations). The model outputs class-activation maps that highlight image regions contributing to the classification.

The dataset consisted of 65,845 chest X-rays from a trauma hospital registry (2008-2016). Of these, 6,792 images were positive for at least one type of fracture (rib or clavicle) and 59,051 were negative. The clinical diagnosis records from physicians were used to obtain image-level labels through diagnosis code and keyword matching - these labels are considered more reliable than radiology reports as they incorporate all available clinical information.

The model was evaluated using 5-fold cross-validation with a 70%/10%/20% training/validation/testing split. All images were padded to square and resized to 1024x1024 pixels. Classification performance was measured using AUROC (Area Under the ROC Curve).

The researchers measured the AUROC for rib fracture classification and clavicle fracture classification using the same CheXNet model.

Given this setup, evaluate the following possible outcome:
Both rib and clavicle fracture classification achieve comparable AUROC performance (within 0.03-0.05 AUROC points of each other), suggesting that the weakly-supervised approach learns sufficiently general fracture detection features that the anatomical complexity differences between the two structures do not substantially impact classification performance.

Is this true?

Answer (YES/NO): NO